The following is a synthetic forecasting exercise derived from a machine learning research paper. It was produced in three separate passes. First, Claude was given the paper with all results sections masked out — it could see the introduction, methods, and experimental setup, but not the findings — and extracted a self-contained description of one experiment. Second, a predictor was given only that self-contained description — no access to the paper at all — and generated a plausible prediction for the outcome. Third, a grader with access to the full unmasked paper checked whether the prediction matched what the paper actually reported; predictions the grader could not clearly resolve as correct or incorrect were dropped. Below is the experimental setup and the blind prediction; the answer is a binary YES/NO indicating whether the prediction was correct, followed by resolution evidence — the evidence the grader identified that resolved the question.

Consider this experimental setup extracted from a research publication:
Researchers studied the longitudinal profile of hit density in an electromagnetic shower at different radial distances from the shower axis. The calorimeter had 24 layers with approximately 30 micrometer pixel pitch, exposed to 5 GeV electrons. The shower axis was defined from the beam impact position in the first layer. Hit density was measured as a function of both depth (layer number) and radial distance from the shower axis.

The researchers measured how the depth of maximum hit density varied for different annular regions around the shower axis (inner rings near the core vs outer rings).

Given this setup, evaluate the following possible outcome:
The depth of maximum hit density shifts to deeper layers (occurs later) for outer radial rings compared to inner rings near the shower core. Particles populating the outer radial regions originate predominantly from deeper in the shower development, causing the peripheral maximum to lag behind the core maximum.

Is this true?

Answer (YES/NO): YES